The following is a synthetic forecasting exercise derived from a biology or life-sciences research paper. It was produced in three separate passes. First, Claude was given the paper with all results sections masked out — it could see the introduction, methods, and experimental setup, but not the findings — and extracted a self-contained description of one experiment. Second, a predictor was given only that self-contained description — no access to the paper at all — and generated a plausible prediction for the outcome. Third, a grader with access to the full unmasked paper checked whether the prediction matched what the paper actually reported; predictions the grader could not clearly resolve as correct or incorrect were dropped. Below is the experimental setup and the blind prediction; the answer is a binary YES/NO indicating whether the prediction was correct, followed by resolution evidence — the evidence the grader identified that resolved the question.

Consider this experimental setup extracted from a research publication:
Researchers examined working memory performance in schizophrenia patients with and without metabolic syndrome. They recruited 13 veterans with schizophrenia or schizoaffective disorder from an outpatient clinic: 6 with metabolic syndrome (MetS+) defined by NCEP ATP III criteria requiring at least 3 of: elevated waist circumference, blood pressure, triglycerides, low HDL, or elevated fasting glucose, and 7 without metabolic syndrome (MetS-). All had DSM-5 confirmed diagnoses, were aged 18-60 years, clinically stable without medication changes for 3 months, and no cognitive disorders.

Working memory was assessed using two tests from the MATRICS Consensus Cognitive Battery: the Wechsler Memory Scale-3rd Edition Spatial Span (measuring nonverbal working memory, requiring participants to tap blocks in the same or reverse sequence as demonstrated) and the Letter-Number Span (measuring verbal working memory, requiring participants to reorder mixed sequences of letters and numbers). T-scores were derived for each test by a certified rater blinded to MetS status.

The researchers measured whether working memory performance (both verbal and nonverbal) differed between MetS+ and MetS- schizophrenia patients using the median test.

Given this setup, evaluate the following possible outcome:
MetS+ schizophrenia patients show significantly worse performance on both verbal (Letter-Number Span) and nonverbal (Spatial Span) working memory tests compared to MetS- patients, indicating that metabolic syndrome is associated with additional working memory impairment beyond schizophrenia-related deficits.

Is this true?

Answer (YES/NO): NO